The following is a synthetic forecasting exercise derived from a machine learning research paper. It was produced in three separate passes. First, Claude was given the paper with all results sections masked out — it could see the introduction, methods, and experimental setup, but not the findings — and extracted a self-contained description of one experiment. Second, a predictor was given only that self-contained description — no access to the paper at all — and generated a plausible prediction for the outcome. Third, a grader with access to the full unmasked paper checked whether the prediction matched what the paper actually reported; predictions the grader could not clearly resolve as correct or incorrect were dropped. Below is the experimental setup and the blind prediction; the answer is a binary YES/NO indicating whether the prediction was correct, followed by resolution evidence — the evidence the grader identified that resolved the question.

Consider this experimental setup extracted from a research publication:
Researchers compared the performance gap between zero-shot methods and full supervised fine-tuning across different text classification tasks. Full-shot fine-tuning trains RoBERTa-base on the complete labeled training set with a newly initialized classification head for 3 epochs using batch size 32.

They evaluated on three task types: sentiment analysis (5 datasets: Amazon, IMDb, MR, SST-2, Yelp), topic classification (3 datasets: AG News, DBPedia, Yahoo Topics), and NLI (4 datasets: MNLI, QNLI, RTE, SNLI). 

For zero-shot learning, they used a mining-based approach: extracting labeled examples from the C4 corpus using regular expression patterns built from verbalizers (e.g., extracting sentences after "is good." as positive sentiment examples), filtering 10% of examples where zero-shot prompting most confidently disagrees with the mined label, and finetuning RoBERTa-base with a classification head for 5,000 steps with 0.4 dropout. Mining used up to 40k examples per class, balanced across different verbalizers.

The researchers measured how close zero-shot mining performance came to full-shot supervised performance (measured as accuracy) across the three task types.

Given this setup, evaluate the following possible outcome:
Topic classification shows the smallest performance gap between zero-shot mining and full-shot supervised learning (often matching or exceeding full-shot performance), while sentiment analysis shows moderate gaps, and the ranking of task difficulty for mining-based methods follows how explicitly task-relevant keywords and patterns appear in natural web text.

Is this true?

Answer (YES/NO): NO